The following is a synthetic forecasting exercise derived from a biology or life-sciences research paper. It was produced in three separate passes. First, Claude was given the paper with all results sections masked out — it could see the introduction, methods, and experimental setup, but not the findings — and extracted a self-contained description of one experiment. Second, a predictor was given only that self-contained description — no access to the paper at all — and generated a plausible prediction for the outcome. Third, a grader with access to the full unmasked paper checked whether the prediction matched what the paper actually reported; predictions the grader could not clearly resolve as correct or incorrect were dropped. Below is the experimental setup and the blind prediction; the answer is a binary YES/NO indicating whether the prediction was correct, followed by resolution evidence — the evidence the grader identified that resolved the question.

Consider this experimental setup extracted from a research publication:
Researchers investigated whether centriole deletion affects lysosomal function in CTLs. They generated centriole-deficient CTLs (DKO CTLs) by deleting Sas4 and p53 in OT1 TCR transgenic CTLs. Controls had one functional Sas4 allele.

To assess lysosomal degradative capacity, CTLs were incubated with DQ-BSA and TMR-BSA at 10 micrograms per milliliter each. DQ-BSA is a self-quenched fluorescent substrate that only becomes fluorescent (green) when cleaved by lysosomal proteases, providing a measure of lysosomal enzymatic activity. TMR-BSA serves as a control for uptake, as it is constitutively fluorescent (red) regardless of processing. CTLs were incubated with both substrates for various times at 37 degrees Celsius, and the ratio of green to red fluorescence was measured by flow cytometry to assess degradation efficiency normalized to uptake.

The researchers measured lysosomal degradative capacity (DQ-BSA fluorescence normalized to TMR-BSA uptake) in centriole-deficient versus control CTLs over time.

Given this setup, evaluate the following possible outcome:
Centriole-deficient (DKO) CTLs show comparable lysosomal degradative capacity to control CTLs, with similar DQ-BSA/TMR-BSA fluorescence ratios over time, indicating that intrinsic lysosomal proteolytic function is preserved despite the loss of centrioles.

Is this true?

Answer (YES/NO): NO